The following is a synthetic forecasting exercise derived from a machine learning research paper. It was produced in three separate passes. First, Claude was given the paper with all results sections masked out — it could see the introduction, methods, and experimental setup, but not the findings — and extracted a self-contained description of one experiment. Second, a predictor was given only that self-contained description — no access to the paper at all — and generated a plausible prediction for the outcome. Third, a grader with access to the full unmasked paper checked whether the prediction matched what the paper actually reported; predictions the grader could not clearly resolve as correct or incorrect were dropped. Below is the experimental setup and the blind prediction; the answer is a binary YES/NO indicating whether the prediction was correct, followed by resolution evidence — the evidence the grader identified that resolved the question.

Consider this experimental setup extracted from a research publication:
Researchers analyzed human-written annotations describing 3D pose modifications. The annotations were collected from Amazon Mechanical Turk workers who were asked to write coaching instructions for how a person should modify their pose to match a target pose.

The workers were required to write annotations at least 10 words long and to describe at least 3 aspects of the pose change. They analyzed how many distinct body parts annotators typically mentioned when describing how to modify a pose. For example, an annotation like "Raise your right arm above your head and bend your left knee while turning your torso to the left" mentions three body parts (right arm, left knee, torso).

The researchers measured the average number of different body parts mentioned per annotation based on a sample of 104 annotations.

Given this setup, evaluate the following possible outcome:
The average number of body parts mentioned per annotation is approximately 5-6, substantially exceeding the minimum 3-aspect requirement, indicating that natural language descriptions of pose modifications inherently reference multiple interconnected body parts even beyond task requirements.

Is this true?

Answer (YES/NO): NO